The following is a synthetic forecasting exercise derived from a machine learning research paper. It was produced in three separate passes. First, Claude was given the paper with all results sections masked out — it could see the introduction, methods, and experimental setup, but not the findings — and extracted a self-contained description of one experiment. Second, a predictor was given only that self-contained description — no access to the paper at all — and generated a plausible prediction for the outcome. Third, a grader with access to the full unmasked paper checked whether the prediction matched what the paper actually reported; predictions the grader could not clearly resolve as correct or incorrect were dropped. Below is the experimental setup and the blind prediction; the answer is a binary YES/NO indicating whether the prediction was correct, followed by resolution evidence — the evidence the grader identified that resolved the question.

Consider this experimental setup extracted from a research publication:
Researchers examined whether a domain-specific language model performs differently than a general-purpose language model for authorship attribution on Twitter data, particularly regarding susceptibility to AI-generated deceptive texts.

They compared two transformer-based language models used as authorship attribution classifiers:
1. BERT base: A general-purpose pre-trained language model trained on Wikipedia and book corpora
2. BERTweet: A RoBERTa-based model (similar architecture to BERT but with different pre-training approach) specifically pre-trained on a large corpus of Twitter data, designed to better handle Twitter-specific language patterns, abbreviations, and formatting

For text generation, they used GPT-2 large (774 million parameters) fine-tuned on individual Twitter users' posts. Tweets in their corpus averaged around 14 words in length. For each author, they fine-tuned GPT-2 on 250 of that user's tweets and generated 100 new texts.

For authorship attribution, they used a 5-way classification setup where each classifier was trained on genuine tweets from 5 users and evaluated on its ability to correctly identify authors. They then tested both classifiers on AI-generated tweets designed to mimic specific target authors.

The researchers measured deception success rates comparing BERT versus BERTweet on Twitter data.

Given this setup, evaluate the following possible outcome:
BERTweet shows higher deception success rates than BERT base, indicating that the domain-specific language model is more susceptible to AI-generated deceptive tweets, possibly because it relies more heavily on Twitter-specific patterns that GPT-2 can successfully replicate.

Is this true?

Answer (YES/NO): YES